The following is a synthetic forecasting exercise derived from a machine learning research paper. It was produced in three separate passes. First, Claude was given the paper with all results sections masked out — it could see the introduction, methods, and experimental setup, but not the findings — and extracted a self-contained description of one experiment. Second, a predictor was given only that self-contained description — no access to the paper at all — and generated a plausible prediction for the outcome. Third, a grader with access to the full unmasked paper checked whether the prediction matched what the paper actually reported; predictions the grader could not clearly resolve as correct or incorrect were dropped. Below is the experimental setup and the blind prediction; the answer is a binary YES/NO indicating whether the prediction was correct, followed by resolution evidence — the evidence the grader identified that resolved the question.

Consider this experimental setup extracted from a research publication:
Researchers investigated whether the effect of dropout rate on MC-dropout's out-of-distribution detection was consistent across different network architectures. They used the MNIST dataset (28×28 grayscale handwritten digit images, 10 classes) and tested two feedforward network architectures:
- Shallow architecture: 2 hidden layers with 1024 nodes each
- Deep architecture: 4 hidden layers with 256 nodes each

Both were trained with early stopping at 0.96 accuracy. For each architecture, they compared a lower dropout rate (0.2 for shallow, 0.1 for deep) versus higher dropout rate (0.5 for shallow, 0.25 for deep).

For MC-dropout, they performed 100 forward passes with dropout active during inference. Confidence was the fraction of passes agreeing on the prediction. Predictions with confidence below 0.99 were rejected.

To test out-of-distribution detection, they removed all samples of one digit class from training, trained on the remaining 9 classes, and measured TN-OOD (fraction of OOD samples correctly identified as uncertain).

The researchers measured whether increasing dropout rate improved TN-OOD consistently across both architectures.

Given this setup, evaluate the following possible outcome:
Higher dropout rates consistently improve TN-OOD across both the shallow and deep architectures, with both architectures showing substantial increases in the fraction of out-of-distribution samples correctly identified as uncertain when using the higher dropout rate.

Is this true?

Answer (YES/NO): NO